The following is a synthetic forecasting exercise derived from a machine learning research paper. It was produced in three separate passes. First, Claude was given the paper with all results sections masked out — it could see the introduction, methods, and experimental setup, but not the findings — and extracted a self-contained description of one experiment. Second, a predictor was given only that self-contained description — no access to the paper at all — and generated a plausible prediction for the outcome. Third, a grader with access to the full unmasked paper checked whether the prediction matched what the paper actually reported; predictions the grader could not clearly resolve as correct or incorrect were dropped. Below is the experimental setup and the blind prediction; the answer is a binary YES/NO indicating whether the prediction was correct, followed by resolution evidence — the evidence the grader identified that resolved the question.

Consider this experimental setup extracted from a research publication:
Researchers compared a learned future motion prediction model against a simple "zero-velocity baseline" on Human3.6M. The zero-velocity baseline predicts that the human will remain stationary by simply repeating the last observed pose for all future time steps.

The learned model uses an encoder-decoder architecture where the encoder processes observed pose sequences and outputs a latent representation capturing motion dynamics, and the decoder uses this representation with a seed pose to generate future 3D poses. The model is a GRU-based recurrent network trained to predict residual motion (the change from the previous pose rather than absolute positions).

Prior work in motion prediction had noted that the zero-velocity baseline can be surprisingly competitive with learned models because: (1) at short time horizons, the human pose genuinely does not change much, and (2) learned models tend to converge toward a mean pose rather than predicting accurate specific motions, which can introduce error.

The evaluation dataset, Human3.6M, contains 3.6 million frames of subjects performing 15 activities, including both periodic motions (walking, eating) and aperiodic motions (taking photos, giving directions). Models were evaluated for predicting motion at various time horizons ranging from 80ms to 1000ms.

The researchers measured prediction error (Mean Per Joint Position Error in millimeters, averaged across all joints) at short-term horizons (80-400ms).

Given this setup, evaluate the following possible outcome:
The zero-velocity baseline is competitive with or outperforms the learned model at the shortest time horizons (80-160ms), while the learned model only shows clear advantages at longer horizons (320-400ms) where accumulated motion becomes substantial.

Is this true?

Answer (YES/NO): NO